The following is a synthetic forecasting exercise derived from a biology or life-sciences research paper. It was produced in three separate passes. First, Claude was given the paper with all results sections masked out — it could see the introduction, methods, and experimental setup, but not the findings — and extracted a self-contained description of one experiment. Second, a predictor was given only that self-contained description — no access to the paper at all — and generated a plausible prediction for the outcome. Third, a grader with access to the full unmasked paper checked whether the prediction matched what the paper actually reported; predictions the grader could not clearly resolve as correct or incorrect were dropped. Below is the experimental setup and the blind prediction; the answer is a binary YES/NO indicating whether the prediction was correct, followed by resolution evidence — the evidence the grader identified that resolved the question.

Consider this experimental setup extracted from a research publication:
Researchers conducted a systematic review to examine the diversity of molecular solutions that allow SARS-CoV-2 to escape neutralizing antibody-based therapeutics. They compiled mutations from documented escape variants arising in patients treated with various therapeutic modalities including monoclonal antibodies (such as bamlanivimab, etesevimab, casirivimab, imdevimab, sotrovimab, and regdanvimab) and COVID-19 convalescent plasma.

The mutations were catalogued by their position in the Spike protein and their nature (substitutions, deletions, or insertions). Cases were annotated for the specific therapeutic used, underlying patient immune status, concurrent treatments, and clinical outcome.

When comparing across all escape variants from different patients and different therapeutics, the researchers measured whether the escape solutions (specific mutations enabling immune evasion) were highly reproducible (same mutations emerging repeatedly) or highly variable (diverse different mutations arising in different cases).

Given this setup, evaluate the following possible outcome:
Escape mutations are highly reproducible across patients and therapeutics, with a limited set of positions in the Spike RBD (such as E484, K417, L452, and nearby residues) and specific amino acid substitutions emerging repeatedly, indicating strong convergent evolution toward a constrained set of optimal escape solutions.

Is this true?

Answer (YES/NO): NO